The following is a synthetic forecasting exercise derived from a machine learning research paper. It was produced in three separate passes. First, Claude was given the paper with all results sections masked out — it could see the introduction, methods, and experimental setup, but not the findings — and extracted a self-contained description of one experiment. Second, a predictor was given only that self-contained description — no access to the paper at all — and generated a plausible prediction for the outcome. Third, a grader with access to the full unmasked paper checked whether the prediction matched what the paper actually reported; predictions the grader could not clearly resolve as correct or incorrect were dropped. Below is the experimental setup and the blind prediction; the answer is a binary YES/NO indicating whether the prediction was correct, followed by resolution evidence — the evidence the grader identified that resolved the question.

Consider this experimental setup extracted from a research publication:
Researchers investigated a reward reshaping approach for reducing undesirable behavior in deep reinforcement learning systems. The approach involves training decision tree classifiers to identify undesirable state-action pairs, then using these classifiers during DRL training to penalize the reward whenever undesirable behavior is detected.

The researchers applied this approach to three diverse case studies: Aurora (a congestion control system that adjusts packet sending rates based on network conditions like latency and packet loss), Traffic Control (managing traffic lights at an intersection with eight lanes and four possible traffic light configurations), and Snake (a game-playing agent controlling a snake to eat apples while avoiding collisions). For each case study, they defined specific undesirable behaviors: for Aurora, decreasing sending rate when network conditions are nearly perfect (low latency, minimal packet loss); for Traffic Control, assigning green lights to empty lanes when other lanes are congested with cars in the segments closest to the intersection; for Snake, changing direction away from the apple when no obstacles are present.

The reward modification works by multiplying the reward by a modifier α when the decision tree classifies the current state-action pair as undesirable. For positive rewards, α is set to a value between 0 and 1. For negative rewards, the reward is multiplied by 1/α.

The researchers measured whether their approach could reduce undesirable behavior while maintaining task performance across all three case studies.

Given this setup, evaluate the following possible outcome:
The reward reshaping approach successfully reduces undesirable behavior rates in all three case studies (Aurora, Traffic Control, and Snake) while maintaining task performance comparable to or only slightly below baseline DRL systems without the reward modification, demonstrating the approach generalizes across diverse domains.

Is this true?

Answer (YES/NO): YES